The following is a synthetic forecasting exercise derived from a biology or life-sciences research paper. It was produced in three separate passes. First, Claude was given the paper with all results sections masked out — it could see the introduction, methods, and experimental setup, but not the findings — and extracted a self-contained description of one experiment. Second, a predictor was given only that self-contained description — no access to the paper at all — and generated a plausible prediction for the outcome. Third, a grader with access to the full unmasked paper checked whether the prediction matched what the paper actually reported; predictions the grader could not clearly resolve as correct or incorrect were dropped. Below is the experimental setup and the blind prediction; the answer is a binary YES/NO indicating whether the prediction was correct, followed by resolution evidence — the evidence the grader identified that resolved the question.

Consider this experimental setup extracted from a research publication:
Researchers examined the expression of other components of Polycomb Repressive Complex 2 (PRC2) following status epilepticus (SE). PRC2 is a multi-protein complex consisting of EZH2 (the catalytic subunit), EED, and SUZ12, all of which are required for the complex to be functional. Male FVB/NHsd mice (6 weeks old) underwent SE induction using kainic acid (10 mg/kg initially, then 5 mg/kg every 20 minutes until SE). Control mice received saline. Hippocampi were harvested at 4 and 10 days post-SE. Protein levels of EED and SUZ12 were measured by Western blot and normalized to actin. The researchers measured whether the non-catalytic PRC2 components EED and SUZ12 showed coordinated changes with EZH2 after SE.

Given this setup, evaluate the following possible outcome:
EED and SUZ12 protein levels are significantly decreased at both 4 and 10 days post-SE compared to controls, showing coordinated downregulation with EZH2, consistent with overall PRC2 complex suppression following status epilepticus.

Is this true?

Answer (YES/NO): NO